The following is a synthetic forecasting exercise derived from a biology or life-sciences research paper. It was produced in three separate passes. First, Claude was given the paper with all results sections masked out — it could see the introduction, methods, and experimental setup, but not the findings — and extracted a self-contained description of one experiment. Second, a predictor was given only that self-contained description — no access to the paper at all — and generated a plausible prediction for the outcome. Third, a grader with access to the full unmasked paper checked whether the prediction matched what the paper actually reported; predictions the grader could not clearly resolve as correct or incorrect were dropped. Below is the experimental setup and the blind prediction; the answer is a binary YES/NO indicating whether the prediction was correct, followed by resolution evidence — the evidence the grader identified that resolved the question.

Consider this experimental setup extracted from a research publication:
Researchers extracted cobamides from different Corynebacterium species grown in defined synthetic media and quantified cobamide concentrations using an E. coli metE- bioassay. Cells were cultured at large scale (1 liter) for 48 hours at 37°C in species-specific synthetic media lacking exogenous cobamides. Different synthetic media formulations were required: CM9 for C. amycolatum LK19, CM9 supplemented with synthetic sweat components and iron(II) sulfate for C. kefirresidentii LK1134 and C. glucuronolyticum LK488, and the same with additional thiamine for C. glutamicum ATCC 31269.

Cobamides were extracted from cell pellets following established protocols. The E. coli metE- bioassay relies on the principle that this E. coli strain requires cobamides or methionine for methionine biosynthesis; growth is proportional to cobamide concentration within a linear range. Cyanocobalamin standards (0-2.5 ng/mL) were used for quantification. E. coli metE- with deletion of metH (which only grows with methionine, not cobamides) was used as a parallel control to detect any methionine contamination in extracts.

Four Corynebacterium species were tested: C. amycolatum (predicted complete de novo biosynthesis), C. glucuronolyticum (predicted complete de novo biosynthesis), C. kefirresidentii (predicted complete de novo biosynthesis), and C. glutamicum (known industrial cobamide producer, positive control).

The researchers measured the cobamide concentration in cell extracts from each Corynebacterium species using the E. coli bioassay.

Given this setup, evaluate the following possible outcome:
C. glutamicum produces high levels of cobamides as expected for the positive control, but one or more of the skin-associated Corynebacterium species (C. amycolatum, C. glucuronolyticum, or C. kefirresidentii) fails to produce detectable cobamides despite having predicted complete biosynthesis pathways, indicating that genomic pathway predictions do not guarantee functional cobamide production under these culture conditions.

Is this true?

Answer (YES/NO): NO